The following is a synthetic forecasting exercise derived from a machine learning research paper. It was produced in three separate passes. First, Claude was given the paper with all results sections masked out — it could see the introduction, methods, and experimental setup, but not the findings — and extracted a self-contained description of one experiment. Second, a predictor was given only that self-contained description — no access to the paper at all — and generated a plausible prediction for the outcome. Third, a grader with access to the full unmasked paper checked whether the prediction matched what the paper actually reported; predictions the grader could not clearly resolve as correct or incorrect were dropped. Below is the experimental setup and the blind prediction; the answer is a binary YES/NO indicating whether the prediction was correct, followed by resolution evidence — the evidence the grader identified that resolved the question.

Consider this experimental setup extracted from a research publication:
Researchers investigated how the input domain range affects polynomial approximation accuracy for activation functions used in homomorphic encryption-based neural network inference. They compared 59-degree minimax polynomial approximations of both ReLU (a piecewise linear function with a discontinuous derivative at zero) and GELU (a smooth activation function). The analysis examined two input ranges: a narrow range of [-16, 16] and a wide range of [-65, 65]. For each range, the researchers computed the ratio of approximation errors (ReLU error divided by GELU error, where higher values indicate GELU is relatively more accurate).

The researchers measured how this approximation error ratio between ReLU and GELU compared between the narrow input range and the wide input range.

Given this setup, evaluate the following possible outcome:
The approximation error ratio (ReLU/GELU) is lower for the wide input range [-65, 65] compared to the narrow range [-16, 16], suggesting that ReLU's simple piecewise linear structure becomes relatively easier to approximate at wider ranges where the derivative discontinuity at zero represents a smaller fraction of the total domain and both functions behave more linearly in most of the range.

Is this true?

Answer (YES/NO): YES